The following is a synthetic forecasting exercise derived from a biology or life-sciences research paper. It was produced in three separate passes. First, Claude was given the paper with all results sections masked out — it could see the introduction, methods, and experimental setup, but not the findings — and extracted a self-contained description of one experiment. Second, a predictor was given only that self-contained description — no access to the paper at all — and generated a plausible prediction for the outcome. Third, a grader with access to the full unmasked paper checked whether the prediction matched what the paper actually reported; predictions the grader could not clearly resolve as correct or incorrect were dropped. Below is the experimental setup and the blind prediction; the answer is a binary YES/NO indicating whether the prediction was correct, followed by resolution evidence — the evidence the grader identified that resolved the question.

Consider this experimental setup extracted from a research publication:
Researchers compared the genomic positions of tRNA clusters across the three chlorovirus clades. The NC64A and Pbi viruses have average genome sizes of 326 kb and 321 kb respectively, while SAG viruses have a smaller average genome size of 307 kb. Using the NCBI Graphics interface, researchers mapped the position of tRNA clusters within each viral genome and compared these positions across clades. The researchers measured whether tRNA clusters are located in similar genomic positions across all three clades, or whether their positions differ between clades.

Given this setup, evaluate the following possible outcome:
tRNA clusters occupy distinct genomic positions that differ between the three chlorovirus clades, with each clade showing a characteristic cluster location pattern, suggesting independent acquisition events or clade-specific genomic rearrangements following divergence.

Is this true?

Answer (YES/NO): NO